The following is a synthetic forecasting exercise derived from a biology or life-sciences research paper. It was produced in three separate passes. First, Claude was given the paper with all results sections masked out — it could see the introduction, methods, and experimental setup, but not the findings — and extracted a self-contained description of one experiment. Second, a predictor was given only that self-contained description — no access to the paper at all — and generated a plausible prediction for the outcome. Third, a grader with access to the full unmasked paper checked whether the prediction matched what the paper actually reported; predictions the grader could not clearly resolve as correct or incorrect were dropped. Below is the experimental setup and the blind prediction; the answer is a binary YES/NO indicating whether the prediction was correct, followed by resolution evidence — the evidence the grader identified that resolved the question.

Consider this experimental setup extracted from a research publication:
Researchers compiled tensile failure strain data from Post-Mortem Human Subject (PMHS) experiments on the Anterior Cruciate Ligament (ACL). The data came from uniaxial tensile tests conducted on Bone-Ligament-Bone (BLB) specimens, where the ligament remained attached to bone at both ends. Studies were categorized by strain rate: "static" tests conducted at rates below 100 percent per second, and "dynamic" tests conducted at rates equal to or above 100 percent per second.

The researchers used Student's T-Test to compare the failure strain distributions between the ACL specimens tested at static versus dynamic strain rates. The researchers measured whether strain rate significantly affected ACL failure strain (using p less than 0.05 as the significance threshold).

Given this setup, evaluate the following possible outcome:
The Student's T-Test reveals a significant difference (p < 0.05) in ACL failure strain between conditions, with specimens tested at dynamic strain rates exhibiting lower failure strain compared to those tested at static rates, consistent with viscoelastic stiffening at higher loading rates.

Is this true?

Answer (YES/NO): YES